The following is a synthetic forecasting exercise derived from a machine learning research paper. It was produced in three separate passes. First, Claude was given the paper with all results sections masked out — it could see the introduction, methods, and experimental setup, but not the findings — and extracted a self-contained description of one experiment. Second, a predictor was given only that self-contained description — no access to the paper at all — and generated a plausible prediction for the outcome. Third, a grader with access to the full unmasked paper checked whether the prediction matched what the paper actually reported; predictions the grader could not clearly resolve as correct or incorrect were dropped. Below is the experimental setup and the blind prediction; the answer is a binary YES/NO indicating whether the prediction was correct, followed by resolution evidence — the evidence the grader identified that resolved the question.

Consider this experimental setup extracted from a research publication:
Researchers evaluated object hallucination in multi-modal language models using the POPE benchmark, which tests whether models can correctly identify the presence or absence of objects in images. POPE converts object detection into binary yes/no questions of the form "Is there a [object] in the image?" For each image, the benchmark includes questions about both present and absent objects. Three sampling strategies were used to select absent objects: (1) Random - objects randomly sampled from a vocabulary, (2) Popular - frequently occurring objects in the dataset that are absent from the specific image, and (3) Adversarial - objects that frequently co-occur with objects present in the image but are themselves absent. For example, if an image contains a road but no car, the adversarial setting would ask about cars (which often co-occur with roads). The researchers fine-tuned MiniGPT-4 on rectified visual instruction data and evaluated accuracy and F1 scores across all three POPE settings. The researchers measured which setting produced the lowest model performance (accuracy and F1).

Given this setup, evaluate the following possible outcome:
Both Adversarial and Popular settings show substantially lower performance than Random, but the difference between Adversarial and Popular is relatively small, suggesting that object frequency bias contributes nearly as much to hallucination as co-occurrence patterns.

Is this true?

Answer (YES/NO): NO